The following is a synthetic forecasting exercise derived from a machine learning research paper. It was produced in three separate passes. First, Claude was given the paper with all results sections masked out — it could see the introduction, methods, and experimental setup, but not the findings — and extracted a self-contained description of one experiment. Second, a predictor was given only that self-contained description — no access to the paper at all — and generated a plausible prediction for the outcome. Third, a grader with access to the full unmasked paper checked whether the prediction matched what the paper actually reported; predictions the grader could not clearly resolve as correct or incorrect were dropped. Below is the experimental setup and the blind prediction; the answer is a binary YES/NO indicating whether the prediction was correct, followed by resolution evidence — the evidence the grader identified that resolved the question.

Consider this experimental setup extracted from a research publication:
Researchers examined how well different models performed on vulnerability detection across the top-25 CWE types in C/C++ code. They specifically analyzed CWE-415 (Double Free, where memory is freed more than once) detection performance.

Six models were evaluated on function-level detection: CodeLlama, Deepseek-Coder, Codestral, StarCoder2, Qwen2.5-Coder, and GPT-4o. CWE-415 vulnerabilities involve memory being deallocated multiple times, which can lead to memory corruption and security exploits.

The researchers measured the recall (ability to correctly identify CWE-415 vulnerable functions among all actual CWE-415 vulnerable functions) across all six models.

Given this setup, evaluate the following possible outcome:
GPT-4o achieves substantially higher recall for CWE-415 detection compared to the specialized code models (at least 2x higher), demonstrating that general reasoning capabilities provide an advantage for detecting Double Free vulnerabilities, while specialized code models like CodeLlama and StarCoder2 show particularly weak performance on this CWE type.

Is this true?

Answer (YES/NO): NO